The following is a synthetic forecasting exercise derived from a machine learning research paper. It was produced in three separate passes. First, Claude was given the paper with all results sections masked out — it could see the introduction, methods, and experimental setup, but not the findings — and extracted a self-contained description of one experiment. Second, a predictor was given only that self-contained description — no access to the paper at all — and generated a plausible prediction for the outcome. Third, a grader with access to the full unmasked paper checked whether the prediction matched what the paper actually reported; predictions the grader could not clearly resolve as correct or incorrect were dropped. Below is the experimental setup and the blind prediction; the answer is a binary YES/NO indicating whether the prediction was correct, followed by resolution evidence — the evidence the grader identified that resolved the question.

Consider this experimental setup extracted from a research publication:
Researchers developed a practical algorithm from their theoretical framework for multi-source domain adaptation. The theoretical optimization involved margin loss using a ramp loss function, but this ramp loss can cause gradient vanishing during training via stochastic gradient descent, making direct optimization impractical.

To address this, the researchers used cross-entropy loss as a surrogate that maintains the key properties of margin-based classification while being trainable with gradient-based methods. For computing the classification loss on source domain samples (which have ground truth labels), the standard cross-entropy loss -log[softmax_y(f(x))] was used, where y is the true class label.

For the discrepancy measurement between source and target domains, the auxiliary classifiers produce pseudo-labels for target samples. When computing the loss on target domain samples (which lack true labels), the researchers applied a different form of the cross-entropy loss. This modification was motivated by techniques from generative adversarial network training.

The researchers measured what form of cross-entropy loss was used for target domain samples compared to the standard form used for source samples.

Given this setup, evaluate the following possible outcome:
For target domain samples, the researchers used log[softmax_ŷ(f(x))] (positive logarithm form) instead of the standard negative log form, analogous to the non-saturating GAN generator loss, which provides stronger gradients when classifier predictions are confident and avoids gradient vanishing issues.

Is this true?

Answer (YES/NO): NO